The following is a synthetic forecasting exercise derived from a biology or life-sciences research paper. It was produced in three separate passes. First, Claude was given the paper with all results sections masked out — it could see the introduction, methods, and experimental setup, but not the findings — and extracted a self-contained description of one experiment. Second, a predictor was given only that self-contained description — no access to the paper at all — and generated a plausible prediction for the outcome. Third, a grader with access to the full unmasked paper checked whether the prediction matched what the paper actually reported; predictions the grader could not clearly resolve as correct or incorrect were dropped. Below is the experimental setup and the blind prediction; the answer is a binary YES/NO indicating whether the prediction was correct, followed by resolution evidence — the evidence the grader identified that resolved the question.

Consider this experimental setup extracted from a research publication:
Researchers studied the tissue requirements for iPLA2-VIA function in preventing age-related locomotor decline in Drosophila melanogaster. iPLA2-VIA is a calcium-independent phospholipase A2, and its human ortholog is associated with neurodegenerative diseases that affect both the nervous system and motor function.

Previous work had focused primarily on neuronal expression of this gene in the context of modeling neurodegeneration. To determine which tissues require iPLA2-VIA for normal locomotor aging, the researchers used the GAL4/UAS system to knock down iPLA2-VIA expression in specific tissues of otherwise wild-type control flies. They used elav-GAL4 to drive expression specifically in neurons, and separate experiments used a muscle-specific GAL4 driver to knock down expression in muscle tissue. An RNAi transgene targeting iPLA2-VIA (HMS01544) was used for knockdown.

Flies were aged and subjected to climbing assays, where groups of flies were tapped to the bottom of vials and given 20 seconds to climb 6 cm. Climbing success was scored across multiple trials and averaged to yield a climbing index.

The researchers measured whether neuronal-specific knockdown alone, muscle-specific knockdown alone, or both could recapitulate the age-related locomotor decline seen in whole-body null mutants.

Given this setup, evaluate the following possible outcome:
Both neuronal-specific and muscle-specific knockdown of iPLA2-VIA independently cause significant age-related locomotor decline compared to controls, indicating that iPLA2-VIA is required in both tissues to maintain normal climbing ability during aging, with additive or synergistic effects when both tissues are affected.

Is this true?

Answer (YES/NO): NO